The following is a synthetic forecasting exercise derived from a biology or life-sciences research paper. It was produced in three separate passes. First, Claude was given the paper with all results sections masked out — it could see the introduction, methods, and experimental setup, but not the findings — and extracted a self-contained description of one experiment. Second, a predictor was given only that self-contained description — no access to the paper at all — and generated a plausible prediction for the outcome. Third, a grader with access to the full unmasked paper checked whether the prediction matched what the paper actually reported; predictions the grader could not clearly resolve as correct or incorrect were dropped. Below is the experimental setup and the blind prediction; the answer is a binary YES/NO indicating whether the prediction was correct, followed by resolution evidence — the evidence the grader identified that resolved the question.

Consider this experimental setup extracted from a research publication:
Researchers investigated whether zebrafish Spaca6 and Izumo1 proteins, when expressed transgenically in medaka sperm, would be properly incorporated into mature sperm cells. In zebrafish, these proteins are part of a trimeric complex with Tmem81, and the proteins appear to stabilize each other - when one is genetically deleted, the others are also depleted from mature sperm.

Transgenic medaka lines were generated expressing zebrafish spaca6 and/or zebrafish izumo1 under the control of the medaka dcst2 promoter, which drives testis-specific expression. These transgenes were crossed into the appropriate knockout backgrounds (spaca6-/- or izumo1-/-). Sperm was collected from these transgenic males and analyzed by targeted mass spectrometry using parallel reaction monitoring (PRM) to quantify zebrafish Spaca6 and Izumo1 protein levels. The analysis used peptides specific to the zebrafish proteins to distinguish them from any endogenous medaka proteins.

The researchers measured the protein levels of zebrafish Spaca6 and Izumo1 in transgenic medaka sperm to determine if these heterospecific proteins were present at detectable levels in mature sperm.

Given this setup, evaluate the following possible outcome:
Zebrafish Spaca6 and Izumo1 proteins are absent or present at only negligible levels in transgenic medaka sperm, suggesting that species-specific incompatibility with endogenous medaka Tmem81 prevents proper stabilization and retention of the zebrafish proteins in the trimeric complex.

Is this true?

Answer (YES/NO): YES